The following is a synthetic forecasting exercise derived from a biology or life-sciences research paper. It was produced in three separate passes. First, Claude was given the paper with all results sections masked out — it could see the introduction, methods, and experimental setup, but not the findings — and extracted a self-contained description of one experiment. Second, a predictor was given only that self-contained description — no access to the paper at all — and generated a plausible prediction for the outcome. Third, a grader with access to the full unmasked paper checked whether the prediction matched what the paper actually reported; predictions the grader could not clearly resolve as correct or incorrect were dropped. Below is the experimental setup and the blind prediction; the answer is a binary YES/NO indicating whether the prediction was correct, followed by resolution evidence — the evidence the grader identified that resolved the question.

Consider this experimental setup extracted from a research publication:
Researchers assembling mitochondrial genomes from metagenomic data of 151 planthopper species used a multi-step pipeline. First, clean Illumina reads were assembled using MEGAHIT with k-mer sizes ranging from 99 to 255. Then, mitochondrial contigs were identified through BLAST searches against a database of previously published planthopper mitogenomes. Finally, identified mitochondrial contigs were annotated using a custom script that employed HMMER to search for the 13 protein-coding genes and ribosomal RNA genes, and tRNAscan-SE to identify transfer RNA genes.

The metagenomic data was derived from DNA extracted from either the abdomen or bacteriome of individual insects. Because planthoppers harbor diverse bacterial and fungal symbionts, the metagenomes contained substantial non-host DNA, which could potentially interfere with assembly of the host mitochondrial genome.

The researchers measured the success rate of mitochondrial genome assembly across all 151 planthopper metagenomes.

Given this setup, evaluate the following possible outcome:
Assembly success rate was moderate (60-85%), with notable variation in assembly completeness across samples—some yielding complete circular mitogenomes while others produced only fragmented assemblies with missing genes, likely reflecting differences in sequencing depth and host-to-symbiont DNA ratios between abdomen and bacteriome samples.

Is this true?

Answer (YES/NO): NO